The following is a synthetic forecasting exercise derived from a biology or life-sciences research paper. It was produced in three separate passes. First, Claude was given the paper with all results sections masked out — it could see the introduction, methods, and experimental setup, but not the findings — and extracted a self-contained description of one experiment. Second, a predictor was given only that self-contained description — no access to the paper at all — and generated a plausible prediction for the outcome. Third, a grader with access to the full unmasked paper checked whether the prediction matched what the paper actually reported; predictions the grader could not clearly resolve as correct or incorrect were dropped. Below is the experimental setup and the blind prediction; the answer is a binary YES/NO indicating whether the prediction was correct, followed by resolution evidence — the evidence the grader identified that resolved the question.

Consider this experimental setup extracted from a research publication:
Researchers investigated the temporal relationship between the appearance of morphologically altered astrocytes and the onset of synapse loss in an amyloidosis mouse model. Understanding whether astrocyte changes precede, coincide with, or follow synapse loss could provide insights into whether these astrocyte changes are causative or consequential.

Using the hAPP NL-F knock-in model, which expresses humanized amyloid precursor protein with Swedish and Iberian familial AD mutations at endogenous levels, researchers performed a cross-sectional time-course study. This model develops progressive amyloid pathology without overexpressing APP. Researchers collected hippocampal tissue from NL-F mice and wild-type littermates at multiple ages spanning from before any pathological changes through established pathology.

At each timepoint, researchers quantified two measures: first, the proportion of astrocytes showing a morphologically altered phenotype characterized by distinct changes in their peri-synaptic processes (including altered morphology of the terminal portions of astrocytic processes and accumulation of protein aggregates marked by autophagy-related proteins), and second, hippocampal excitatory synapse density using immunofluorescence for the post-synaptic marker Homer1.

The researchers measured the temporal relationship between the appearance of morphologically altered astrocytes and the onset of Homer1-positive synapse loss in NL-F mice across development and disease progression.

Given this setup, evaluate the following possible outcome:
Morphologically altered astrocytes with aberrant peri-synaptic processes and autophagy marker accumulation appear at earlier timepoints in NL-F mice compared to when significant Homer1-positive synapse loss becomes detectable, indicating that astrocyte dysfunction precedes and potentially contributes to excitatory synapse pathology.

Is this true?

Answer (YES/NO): NO